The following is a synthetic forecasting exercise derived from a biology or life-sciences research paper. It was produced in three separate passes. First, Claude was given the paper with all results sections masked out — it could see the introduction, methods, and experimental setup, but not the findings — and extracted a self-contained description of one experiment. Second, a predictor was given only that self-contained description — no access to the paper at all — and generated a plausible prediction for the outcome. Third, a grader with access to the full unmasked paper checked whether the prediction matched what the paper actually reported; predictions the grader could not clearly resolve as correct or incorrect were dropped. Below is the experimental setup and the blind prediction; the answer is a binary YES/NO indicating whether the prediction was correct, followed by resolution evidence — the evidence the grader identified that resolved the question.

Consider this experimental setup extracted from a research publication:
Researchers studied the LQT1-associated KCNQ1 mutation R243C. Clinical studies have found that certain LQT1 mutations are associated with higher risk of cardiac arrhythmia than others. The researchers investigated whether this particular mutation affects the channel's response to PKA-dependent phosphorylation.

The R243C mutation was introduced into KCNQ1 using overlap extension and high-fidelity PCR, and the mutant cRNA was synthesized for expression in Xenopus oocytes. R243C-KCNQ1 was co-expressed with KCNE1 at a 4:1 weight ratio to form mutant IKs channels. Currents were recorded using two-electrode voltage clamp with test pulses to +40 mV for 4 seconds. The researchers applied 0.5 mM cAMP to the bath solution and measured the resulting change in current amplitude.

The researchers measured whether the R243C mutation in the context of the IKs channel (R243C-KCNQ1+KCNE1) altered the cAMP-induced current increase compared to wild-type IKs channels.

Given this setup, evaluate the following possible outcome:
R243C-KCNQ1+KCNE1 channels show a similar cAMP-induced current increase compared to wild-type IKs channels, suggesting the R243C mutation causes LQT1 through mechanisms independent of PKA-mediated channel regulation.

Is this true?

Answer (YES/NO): NO